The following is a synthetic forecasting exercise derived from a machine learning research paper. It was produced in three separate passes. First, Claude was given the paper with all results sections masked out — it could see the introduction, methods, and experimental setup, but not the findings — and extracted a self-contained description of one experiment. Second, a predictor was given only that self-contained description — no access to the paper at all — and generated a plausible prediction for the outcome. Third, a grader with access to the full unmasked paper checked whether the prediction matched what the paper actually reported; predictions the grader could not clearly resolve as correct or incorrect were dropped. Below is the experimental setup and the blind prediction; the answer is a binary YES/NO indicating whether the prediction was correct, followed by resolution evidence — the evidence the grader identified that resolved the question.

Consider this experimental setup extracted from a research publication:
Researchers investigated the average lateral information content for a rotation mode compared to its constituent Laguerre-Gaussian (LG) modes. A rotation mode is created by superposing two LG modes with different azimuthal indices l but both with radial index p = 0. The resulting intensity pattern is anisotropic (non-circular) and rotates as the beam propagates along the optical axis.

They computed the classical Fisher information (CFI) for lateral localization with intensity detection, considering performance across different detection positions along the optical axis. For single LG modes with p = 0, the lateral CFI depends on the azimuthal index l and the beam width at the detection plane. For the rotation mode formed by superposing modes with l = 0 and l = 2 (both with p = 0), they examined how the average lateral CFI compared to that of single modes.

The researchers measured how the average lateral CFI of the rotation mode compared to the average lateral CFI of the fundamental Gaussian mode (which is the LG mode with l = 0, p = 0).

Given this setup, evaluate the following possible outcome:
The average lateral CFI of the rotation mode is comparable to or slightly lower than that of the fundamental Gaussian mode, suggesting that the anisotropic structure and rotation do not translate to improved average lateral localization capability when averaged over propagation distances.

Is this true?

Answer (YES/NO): YES